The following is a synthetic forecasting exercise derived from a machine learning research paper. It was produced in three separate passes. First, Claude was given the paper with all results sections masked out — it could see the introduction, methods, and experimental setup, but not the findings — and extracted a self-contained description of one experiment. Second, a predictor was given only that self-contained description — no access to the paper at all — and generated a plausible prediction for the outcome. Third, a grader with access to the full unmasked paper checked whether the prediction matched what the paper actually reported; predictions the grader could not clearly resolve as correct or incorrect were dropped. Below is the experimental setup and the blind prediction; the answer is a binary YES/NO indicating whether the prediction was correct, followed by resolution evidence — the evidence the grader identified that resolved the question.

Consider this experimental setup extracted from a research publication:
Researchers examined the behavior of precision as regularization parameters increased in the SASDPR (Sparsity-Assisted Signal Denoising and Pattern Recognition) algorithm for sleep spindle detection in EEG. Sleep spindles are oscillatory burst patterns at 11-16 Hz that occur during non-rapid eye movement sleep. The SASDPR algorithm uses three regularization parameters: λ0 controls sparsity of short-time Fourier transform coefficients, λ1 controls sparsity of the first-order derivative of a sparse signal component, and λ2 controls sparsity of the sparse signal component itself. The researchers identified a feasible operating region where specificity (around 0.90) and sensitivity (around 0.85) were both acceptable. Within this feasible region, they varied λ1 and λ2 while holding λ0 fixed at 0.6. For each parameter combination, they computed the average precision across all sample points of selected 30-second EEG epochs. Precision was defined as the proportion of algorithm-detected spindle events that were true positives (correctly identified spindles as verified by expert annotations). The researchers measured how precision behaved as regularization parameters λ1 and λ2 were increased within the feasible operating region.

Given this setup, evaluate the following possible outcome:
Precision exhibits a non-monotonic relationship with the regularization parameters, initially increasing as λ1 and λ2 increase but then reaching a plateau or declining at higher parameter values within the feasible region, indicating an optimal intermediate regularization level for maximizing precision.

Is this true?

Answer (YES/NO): NO